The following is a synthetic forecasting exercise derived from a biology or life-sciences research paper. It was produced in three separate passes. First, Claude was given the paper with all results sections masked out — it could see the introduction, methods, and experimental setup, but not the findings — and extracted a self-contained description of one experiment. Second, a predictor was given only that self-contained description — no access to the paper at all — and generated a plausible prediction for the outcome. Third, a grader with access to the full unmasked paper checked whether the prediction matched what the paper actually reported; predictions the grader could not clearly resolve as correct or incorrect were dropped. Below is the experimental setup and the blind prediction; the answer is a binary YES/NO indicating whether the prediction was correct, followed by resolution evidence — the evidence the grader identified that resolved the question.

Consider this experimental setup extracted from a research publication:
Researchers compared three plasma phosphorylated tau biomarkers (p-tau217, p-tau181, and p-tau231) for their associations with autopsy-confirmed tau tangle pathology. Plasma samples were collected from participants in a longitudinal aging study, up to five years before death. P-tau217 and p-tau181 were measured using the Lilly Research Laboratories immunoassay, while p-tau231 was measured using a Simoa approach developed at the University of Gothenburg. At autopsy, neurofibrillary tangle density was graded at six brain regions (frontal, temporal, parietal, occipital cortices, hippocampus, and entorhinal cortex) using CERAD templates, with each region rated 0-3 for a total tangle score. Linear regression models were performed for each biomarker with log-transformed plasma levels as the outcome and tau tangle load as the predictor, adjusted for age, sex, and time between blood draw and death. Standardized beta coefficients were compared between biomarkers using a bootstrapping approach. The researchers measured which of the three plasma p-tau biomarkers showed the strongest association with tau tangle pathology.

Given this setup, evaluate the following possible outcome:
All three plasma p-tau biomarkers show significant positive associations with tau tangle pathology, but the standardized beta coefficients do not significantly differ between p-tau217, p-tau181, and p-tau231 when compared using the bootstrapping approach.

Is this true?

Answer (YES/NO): NO